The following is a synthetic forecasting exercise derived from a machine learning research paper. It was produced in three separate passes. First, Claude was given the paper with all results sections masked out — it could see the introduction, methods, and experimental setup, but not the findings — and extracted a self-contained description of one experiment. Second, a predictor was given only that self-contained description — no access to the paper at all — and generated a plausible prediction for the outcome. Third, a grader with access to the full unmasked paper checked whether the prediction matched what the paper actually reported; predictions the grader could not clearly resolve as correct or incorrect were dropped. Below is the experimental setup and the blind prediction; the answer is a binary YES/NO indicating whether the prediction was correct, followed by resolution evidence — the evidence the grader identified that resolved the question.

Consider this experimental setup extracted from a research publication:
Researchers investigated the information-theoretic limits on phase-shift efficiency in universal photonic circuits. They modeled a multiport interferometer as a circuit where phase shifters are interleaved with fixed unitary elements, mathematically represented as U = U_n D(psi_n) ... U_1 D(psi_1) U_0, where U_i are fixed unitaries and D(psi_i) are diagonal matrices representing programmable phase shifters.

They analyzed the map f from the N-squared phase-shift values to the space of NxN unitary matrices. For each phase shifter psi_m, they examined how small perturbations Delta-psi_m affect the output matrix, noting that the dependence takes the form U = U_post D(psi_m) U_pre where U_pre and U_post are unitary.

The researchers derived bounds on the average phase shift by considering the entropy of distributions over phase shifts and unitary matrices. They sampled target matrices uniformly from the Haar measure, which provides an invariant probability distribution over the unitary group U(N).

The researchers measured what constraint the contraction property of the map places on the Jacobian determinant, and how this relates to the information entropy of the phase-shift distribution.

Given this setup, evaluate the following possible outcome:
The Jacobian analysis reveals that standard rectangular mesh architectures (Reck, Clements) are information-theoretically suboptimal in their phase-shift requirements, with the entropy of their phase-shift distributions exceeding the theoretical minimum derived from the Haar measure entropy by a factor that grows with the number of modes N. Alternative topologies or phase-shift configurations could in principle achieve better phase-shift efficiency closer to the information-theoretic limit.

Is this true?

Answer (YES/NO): YES